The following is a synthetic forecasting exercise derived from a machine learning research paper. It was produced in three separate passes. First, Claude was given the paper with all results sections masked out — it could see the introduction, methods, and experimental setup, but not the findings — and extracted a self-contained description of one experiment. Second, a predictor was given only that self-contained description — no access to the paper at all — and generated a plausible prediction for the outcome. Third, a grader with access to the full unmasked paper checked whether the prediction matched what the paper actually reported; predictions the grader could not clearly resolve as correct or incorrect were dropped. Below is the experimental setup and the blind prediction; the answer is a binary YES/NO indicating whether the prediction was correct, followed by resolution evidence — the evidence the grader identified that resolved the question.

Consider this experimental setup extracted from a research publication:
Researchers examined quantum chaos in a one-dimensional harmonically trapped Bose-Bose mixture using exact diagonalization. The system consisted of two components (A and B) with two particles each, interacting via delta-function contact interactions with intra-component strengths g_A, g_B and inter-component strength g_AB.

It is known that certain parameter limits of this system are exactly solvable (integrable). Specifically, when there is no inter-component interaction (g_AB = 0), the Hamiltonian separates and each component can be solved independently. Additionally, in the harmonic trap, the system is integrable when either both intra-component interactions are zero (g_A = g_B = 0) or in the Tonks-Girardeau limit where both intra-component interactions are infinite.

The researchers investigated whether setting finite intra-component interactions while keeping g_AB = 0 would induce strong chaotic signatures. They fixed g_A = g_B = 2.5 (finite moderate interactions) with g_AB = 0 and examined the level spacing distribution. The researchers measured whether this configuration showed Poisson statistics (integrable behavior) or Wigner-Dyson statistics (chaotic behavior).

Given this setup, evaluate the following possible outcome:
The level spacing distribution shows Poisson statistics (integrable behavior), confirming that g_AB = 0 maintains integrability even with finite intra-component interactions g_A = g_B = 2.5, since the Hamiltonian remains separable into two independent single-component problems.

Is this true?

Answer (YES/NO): NO